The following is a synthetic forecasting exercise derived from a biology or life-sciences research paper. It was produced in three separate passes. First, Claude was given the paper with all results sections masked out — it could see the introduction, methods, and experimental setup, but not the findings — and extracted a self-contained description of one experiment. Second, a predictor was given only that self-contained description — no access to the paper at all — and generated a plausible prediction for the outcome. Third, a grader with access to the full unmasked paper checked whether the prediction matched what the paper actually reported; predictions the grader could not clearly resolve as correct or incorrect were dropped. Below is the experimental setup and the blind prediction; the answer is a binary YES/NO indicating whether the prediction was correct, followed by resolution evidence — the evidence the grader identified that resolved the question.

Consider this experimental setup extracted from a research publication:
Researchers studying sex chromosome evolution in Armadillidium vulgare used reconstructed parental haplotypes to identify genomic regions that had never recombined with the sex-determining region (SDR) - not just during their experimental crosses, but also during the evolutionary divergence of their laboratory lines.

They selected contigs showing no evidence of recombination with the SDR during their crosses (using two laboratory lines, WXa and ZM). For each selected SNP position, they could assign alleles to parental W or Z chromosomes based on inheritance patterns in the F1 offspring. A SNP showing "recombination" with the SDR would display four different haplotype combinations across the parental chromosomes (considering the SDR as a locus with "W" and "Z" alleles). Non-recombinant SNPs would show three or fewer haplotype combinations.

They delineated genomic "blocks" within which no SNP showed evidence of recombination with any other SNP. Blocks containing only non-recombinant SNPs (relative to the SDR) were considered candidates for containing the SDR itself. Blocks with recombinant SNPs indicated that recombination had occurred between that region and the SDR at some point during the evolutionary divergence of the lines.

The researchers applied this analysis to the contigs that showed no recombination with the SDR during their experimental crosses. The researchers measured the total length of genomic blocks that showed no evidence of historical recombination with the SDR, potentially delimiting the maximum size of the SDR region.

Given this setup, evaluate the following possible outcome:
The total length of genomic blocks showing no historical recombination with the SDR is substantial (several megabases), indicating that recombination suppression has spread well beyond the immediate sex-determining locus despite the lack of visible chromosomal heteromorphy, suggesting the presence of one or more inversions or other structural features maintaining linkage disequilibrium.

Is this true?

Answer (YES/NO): NO